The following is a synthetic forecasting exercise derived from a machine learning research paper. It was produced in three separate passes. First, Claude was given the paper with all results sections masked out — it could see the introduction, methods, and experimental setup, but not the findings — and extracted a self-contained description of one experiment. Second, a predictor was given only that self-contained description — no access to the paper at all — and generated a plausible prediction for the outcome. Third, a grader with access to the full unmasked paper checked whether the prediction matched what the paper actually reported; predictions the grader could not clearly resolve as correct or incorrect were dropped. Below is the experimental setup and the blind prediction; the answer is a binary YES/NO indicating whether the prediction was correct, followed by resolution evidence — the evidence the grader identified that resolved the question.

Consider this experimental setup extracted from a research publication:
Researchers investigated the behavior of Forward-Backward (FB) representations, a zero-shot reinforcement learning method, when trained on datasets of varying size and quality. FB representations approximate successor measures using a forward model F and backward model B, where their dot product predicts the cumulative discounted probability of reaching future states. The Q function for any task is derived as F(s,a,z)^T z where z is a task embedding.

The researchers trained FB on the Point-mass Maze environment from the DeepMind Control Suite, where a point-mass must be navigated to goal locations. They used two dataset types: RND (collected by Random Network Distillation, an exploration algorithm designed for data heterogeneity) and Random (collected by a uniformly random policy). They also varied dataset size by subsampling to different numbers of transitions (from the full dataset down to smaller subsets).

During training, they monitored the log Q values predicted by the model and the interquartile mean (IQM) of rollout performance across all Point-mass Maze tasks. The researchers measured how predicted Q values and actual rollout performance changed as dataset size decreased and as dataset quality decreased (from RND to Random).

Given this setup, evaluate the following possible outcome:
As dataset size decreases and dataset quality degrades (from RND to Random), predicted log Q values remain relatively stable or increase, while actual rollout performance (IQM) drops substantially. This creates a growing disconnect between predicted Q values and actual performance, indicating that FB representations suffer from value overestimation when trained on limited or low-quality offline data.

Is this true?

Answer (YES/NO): YES